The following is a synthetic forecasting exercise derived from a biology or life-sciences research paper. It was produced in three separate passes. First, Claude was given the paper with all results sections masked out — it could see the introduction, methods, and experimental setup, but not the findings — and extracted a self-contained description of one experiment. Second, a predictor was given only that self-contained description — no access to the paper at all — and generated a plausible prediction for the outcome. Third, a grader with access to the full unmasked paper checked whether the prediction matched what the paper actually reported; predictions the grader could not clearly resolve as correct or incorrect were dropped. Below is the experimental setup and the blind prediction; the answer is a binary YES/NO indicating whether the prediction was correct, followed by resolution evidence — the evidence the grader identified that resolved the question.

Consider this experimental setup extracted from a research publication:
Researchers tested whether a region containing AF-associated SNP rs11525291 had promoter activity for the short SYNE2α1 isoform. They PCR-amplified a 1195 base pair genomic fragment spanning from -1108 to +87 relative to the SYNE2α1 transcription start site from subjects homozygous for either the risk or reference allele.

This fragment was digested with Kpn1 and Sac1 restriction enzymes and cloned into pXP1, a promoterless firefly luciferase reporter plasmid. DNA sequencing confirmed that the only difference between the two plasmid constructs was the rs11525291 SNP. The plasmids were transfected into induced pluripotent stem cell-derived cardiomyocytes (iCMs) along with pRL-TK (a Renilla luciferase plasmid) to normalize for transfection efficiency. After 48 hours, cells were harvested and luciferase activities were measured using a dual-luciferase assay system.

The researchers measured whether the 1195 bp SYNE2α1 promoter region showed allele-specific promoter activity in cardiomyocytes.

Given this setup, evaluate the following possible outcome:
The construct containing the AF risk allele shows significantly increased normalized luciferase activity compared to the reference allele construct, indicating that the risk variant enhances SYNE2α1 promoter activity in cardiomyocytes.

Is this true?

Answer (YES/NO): NO